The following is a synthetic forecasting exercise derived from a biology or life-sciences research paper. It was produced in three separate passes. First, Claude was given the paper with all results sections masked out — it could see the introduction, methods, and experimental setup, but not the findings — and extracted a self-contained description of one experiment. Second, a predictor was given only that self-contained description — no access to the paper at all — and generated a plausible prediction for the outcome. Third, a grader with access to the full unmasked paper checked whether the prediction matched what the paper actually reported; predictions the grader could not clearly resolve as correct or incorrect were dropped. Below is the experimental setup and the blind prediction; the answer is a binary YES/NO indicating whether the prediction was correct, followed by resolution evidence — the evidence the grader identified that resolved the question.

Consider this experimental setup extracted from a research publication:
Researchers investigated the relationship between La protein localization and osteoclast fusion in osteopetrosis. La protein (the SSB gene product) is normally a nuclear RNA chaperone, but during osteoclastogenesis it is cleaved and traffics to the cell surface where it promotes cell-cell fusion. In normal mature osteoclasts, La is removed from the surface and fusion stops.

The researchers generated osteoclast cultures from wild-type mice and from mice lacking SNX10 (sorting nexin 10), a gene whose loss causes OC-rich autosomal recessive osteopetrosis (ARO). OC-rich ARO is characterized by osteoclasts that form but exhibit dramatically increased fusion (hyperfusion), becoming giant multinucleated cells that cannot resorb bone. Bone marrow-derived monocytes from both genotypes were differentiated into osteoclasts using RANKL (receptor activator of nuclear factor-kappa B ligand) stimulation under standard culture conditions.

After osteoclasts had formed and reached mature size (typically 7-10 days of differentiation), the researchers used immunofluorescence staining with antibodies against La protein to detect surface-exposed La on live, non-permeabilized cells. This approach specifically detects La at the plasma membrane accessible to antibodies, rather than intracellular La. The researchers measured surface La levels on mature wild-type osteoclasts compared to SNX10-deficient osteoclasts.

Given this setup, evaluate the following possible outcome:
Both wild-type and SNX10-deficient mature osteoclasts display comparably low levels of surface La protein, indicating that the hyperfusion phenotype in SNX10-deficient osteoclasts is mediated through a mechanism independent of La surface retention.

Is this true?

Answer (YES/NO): NO